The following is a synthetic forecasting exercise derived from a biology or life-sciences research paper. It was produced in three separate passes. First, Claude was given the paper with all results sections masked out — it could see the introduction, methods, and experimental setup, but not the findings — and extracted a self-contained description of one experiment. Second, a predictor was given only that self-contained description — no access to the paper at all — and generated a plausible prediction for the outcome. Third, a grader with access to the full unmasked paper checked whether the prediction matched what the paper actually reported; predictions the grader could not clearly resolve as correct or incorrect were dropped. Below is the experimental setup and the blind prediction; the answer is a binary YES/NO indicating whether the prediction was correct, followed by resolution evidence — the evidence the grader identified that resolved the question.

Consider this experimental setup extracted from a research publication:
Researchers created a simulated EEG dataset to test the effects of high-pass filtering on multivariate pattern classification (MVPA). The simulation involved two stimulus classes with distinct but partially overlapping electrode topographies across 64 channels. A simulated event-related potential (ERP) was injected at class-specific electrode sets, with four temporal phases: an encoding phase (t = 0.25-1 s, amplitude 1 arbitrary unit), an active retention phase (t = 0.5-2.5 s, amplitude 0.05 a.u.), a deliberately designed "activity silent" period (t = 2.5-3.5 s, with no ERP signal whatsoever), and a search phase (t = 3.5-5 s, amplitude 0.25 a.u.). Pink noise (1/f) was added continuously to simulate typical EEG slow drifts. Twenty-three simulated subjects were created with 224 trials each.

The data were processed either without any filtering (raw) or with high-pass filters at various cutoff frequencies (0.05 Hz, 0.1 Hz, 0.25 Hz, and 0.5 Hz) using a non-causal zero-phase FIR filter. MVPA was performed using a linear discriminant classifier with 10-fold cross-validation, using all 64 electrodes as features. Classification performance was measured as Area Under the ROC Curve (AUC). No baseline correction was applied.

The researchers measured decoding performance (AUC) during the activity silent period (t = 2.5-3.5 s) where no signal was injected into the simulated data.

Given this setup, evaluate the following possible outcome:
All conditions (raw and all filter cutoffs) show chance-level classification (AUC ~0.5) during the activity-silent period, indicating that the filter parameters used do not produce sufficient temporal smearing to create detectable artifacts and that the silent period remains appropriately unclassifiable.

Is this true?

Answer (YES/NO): NO